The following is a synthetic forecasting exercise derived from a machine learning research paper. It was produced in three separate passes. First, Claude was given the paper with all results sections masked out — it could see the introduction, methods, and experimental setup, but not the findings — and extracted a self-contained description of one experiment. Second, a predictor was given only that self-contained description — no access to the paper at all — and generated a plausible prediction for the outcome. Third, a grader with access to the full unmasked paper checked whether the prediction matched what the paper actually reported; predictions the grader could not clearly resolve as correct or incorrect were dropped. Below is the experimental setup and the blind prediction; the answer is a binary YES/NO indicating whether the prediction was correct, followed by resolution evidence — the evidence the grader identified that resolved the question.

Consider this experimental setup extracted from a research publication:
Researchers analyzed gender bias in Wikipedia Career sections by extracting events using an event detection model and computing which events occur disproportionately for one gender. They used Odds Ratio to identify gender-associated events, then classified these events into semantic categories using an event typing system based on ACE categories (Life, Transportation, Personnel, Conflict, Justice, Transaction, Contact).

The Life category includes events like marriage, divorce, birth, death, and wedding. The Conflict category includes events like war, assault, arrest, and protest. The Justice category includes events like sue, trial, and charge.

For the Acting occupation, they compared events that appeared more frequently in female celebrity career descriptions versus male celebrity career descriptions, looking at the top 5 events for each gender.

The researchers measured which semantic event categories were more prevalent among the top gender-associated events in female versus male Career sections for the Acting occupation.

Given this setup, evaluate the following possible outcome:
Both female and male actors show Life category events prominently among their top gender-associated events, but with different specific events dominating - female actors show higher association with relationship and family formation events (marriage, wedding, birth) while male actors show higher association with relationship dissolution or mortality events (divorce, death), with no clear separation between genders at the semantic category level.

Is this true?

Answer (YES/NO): NO